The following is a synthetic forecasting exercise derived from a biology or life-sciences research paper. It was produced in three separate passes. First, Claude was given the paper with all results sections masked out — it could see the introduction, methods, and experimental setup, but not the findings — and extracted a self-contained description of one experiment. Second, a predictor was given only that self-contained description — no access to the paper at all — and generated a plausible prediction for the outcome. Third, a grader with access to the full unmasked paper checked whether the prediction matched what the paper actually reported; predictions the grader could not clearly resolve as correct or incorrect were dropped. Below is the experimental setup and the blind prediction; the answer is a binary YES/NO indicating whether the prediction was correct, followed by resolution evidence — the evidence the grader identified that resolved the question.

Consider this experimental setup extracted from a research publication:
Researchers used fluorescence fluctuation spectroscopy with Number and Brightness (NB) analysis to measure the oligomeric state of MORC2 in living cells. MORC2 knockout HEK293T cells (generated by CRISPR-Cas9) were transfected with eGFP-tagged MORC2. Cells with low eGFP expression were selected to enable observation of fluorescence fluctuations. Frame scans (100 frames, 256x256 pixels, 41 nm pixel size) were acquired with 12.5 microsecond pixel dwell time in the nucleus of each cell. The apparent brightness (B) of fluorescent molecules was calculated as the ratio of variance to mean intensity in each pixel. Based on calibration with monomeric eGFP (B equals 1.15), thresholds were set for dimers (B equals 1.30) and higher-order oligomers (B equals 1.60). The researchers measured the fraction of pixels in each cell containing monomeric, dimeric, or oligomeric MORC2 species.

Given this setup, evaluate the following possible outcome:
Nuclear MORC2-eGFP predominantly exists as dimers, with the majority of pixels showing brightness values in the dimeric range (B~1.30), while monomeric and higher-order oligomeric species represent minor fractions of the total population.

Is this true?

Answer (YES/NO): NO